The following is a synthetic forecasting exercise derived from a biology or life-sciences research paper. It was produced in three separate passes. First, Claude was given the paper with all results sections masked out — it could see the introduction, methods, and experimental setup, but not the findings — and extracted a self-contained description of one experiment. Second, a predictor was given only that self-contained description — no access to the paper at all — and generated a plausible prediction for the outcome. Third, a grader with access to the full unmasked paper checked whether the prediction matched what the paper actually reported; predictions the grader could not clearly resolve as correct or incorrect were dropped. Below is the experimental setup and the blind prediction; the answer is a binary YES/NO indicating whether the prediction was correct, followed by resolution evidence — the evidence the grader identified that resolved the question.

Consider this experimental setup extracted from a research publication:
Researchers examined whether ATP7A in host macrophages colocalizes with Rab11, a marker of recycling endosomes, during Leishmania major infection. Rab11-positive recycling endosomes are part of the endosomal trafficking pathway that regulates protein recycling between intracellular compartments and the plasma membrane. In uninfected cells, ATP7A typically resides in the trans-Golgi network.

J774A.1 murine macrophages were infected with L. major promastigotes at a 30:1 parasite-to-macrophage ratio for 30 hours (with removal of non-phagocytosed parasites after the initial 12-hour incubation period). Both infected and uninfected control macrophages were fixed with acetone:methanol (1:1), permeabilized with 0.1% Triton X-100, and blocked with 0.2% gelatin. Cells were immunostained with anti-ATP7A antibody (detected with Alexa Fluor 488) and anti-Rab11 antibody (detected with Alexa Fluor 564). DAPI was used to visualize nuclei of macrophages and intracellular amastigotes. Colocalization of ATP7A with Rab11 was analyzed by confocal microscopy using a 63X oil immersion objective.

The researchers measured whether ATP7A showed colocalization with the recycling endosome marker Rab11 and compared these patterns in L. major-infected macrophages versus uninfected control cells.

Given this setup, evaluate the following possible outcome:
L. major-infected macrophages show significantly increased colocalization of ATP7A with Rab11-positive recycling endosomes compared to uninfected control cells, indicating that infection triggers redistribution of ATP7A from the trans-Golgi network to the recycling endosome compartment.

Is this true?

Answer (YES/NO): YES